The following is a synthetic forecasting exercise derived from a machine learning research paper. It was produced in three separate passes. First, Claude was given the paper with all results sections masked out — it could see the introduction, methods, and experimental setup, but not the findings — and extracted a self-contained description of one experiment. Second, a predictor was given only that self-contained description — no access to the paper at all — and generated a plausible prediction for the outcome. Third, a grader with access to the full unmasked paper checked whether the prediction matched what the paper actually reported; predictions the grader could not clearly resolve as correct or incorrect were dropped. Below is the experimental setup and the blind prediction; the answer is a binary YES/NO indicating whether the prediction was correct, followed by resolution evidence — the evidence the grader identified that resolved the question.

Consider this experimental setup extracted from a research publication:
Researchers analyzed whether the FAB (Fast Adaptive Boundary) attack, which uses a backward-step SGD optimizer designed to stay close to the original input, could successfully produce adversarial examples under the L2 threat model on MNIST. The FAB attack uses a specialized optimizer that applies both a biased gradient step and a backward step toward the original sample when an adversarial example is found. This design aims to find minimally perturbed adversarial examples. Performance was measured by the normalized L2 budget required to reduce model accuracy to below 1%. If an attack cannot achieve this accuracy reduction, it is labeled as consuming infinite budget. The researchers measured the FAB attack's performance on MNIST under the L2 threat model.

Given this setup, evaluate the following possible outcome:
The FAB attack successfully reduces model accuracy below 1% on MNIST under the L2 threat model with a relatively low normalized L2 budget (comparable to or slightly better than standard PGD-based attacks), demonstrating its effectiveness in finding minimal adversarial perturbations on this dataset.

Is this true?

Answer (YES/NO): NO